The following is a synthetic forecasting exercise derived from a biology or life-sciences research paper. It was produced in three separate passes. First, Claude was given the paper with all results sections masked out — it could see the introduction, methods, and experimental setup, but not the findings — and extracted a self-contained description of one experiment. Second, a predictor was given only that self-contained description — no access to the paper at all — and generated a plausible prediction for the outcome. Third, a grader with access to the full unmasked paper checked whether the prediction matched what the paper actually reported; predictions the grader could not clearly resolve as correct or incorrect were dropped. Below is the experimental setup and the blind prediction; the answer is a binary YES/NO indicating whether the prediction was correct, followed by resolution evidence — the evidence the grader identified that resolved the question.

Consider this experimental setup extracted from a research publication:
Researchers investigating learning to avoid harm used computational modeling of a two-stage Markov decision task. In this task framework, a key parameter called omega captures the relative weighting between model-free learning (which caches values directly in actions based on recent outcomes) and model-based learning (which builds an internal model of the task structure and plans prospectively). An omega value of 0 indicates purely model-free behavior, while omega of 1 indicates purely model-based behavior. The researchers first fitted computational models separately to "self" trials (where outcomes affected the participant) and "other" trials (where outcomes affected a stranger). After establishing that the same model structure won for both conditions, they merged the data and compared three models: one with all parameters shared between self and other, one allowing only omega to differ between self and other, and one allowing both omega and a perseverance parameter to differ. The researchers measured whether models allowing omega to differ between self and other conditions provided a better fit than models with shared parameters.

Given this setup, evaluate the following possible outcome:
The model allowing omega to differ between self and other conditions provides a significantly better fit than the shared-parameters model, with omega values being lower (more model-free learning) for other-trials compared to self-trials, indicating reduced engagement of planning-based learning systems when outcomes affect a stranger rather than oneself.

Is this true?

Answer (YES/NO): YES